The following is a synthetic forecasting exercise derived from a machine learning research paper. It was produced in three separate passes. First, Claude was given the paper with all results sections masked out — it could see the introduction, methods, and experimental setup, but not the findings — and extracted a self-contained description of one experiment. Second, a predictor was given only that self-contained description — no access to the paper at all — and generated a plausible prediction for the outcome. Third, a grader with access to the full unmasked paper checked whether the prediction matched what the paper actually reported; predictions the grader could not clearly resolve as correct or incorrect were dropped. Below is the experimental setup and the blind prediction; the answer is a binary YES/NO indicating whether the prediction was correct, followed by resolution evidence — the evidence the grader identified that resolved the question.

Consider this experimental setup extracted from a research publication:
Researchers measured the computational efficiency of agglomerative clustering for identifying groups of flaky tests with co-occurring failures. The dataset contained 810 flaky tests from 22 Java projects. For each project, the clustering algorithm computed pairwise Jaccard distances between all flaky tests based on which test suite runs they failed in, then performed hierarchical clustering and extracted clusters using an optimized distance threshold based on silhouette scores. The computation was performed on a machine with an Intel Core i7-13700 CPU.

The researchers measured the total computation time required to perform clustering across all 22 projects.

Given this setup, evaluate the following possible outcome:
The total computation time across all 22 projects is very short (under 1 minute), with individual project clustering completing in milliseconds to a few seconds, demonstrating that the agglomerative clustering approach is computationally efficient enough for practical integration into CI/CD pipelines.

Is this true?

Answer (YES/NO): YES